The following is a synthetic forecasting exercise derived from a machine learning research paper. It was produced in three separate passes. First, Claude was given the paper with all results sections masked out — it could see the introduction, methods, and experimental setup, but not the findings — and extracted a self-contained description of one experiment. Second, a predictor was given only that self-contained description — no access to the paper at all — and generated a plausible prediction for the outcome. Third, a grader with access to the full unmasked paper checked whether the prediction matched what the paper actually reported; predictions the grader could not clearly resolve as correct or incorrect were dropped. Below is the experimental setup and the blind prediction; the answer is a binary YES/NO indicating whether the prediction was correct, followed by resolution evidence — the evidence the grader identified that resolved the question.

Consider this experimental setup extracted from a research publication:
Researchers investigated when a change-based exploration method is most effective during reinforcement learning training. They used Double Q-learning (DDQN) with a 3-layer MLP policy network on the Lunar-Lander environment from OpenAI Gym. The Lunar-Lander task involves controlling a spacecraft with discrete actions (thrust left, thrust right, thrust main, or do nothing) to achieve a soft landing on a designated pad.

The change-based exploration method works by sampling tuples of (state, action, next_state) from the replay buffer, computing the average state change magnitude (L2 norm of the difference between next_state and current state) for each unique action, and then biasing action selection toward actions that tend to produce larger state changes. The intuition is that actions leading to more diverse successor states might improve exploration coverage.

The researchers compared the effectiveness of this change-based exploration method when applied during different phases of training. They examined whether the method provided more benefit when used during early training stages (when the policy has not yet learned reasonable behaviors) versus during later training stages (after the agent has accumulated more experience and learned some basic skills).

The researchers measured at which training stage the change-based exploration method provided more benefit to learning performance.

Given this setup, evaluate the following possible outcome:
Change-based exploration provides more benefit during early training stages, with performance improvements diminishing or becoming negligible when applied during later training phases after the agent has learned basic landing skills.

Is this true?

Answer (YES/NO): NO